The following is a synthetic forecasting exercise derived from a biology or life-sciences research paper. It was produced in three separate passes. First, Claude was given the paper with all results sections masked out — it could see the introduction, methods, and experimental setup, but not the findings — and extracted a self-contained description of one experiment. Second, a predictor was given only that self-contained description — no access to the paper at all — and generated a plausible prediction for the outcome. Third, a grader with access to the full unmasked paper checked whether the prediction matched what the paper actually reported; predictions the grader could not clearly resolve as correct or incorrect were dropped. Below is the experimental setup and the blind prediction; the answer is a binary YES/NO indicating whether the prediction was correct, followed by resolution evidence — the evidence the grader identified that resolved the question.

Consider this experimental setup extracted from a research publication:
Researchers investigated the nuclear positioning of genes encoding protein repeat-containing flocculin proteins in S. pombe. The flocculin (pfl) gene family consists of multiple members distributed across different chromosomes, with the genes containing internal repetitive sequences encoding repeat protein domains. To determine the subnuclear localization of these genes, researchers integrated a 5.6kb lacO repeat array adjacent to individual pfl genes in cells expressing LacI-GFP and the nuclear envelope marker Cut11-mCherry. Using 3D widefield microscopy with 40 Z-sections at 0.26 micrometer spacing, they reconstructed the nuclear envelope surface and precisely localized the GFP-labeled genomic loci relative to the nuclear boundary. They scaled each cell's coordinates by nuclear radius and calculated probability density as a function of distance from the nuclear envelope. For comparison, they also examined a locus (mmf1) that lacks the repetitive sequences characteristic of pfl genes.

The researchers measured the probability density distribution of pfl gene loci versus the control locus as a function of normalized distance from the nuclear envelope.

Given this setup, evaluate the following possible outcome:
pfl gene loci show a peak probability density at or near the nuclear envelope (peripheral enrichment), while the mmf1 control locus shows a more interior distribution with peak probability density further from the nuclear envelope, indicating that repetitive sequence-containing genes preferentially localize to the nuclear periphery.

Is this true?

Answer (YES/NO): YES